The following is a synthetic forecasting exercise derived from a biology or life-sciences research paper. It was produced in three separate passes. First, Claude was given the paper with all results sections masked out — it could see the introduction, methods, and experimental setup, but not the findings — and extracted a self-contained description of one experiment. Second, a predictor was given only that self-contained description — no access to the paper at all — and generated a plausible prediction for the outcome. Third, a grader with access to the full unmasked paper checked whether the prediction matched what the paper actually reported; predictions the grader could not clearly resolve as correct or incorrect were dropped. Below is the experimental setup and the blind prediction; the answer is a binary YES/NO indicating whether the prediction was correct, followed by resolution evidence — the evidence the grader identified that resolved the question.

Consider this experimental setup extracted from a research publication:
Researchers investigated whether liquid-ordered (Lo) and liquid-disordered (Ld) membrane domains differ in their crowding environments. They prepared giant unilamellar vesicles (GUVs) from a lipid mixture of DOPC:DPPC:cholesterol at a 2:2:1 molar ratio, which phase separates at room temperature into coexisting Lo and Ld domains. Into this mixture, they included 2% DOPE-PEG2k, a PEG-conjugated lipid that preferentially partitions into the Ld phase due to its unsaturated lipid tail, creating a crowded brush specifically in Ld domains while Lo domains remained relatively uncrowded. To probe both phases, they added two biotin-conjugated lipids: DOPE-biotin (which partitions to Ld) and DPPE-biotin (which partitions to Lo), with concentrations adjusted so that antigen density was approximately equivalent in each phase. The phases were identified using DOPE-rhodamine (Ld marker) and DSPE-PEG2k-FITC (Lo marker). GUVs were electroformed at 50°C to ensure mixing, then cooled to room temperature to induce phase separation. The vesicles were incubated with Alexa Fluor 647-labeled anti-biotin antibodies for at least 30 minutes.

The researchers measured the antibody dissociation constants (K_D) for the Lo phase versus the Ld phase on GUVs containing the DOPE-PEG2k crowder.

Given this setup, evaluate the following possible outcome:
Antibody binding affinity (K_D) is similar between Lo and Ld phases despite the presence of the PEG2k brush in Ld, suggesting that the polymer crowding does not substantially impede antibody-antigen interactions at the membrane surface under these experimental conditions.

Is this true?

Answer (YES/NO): NO